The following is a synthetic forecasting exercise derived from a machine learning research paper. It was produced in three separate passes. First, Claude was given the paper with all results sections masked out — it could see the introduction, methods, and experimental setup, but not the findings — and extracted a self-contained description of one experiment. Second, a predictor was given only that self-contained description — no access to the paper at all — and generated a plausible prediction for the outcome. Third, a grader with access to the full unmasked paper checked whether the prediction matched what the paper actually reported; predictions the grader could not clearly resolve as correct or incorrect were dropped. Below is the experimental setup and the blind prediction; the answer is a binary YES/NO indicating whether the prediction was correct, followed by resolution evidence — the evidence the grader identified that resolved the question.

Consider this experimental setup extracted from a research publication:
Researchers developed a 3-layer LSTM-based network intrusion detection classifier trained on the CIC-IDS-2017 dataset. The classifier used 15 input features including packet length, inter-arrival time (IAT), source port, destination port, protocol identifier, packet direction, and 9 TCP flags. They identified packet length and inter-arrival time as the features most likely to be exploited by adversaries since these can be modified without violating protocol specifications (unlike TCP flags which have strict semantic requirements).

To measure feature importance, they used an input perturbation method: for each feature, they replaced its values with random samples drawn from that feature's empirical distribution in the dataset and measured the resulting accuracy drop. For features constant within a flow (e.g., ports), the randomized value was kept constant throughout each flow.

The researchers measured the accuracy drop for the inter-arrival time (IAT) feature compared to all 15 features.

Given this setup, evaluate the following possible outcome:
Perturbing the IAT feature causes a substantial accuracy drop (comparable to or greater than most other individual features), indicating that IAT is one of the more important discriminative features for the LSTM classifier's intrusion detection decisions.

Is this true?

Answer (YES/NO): NO